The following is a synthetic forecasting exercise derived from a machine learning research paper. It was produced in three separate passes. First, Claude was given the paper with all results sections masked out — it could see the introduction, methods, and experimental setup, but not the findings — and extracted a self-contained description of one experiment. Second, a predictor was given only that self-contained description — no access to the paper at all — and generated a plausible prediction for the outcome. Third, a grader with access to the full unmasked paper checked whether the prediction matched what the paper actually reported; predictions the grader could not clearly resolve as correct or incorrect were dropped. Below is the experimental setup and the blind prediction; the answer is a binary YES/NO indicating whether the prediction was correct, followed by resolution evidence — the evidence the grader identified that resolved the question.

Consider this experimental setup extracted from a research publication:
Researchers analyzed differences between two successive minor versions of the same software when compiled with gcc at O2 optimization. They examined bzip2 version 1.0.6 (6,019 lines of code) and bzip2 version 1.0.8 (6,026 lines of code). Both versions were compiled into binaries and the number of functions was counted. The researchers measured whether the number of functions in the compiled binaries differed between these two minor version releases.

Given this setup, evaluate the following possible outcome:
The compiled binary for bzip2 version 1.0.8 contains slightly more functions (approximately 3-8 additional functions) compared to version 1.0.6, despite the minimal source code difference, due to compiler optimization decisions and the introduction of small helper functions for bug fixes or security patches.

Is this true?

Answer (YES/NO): NO